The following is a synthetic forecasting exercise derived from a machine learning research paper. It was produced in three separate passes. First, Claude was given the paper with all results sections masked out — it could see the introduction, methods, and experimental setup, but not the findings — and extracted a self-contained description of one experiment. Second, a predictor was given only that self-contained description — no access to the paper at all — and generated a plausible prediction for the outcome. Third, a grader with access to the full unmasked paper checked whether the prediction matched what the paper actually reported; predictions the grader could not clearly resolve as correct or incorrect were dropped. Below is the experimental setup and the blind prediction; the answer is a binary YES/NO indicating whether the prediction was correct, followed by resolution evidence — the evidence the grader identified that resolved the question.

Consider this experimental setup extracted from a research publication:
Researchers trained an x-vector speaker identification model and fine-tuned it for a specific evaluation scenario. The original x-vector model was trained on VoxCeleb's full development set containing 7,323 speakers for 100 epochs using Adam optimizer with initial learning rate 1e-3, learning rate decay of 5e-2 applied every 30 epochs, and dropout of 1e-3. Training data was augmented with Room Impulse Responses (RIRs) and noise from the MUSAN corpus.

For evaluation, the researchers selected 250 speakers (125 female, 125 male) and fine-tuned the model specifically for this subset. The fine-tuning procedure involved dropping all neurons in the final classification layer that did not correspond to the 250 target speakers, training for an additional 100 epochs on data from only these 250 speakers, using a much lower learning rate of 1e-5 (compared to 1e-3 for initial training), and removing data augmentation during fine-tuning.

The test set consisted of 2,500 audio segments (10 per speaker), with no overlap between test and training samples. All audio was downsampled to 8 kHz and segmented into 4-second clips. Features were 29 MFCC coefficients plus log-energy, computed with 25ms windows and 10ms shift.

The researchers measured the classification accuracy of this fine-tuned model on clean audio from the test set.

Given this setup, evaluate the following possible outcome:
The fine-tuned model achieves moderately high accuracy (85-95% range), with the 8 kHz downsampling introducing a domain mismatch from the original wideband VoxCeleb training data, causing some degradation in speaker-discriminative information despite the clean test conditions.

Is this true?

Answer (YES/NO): NO